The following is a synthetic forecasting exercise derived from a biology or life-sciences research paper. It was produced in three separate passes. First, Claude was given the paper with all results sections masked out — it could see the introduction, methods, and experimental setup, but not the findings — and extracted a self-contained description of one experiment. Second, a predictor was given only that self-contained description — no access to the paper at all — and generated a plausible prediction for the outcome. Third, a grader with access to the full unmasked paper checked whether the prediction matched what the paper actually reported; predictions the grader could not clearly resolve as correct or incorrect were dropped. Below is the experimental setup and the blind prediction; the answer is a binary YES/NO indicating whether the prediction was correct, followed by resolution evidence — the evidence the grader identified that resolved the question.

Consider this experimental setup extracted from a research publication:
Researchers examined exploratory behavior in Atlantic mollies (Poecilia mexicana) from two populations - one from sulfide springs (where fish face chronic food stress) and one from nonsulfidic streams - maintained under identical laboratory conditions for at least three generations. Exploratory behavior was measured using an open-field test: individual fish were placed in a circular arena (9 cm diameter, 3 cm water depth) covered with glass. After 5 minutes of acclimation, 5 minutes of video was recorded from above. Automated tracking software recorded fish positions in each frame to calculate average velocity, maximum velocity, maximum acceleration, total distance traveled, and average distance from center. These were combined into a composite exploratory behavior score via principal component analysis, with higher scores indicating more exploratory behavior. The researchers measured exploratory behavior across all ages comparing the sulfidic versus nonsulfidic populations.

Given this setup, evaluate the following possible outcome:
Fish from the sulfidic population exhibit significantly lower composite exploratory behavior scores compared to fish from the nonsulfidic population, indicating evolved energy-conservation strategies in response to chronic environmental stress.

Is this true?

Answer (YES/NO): NO